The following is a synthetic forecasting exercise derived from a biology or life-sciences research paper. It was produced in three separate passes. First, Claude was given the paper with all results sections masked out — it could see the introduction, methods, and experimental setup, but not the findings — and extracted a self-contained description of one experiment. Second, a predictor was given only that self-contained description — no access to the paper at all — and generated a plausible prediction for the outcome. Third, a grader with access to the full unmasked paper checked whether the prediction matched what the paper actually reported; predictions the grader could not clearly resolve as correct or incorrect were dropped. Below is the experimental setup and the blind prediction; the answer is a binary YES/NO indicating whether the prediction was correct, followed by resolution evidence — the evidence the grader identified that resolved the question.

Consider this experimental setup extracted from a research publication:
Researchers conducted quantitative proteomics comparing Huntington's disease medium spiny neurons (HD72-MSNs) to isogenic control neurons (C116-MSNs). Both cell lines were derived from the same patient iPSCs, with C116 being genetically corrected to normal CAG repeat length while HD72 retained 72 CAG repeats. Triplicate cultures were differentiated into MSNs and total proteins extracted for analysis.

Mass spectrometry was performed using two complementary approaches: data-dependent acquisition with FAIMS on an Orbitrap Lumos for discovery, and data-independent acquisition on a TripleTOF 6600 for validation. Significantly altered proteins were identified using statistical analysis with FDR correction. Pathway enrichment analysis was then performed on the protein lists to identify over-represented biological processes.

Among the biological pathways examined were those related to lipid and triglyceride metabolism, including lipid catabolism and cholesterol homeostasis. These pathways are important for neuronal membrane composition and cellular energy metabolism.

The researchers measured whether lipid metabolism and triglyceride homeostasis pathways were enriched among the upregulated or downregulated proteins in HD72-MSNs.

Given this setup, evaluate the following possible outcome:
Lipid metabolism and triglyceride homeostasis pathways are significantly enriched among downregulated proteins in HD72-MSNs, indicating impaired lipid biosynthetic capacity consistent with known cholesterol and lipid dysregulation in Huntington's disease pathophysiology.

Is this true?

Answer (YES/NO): YES